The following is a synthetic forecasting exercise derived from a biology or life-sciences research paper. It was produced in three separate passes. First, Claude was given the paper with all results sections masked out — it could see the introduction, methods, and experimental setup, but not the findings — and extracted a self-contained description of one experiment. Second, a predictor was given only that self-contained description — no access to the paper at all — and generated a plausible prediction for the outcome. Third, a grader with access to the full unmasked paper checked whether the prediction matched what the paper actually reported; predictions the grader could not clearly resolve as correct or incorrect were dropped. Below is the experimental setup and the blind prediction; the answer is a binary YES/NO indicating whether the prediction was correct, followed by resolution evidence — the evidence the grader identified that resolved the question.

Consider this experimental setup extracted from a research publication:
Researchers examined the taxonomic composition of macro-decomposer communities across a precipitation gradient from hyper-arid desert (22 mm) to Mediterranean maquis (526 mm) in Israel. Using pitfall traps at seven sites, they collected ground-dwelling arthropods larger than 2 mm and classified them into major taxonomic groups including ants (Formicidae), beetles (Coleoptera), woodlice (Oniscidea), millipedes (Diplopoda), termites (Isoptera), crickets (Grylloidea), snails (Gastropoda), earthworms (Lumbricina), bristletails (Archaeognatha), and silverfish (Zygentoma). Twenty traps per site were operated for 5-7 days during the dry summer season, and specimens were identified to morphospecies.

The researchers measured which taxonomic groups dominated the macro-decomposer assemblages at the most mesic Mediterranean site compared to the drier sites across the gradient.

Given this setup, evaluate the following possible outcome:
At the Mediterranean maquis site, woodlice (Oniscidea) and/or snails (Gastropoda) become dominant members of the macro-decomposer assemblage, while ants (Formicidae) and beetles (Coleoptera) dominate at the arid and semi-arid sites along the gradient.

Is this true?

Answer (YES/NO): YES